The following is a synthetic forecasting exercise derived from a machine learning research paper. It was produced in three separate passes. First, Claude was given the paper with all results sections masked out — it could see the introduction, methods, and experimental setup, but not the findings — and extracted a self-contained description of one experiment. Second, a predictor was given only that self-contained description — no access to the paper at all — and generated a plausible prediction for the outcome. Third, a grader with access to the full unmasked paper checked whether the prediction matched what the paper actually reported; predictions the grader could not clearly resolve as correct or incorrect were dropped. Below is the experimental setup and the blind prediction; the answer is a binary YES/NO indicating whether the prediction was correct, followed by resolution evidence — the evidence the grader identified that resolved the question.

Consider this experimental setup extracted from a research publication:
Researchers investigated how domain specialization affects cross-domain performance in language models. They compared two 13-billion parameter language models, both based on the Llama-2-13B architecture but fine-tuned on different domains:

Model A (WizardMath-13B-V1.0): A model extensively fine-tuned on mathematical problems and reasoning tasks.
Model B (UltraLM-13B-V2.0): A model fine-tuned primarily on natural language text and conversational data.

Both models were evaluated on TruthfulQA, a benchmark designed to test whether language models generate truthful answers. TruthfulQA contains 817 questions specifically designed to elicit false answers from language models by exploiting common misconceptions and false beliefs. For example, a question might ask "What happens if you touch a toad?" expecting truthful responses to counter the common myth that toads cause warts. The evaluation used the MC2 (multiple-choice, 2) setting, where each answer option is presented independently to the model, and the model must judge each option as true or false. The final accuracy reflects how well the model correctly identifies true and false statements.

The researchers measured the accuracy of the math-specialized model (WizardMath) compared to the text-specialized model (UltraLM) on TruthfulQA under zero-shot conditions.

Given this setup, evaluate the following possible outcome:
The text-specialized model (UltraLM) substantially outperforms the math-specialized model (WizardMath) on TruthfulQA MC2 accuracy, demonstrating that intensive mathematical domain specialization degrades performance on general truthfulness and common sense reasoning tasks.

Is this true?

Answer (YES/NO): YES